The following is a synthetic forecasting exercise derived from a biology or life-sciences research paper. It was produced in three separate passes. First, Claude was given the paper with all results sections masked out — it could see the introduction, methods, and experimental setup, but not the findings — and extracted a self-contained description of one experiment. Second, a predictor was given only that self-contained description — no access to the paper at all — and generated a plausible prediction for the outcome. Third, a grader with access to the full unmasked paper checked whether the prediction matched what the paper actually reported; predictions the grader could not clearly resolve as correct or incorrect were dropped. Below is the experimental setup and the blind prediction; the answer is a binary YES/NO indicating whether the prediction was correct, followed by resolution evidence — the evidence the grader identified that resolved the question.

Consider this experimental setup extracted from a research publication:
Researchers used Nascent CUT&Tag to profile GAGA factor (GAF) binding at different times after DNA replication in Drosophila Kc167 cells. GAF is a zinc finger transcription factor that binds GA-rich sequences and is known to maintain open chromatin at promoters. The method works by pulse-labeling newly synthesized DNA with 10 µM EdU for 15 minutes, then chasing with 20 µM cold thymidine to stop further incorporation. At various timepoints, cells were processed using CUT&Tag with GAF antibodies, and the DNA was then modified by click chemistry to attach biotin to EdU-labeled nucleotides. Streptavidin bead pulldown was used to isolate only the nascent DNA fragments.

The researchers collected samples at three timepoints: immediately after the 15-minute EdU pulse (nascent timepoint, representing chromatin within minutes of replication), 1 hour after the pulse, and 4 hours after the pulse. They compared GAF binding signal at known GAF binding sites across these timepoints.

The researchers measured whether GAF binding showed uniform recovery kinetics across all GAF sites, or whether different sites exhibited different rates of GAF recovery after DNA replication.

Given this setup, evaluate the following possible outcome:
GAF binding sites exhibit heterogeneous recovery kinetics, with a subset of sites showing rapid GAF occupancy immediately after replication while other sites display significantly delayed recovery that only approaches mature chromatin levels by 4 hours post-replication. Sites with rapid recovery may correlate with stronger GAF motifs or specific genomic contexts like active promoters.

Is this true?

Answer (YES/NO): YES